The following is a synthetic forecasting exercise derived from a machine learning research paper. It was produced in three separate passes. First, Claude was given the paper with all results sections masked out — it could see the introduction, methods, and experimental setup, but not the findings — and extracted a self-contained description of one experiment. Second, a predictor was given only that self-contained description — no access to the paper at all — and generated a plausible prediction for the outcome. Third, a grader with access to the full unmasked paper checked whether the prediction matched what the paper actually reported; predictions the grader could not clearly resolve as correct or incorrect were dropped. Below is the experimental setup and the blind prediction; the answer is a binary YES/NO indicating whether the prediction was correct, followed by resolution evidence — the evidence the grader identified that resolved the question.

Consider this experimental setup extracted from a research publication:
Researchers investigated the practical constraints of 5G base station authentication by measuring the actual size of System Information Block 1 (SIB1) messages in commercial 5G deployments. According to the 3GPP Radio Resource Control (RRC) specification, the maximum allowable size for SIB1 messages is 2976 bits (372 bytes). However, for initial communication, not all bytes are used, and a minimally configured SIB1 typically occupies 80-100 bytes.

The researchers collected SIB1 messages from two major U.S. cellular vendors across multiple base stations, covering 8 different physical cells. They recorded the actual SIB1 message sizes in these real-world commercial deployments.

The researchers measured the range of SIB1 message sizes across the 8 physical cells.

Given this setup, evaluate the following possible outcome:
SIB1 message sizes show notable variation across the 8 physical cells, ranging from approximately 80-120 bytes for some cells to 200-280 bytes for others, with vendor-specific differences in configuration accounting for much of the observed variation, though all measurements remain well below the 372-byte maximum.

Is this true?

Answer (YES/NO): NO